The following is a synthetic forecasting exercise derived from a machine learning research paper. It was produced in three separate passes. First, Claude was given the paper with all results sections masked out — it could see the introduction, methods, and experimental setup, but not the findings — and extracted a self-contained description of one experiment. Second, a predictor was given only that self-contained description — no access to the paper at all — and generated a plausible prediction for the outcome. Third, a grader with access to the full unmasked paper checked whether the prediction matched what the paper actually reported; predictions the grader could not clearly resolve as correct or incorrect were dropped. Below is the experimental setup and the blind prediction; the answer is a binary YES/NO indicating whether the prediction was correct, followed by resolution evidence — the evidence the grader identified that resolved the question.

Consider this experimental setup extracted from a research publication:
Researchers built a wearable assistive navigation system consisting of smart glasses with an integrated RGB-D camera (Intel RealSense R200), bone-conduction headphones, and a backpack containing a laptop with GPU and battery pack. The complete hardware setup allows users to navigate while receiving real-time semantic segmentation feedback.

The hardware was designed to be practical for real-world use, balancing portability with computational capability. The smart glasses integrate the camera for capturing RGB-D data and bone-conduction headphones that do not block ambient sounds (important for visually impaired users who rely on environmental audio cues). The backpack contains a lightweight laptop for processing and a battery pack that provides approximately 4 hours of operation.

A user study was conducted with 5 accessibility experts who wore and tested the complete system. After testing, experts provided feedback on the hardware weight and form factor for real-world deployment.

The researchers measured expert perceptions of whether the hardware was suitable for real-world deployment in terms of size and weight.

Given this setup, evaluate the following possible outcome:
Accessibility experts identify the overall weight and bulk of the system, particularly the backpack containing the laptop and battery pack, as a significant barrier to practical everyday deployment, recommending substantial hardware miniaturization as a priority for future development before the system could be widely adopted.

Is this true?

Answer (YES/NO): NO